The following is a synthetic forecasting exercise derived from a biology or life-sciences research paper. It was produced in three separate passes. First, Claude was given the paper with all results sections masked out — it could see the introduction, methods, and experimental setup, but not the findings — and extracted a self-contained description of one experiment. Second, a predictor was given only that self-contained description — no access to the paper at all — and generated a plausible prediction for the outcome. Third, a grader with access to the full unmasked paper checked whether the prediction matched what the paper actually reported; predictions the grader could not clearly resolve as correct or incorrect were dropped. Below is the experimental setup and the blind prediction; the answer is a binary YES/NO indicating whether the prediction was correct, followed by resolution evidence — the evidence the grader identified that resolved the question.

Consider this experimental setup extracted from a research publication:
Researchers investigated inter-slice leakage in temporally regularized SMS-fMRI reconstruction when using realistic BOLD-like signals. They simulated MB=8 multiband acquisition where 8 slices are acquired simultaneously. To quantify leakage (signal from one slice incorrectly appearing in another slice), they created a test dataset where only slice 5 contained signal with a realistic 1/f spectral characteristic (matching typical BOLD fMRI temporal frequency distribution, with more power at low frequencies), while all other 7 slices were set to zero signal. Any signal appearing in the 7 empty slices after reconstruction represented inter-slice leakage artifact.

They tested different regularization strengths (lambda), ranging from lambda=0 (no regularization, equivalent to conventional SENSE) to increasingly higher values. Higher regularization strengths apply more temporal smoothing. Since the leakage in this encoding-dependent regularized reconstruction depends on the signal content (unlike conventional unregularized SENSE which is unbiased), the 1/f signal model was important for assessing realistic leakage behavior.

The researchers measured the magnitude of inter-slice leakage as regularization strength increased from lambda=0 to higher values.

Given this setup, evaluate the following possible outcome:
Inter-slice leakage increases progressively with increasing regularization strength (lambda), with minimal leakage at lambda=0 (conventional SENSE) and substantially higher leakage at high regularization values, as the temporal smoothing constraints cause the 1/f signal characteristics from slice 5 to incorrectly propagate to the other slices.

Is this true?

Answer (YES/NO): NO